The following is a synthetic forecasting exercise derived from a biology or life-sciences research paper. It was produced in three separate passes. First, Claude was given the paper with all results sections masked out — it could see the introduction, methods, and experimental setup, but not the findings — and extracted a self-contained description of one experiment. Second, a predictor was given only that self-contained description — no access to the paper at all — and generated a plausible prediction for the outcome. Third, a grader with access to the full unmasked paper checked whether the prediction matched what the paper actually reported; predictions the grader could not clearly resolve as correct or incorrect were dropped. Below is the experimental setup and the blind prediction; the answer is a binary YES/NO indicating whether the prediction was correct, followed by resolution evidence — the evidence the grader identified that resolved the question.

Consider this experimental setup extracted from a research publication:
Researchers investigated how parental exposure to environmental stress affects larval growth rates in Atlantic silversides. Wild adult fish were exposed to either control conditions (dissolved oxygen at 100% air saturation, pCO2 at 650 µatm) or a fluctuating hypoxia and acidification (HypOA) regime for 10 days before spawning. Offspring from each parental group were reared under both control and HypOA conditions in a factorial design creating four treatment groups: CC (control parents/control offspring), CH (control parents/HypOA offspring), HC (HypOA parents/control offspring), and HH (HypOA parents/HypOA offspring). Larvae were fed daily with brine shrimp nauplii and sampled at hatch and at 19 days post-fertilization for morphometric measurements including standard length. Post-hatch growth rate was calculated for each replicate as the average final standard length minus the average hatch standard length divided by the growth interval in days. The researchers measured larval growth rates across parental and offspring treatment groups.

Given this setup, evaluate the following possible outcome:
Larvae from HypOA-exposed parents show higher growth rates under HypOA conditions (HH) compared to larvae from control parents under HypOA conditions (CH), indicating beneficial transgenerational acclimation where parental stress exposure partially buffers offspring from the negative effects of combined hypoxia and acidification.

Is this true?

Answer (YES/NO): NO